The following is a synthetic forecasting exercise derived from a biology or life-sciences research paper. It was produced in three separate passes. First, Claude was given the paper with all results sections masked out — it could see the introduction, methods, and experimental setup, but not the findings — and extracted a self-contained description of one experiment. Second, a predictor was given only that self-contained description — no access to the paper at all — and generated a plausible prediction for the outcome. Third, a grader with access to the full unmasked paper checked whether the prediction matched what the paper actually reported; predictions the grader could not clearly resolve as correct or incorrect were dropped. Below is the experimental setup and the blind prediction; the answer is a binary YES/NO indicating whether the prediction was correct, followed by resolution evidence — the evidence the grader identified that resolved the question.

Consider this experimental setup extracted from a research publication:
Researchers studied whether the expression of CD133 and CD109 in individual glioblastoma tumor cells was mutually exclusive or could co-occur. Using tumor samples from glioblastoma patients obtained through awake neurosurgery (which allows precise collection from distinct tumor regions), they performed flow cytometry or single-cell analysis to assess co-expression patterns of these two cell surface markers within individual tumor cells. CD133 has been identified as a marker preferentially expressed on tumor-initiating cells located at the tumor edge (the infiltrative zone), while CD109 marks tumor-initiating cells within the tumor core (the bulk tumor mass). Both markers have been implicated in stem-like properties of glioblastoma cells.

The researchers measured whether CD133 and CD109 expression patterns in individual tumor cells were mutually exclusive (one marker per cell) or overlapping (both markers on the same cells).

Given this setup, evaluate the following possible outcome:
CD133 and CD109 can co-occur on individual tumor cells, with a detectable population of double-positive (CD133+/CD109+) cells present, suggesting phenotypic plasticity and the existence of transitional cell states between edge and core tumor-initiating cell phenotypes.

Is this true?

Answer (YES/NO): NO